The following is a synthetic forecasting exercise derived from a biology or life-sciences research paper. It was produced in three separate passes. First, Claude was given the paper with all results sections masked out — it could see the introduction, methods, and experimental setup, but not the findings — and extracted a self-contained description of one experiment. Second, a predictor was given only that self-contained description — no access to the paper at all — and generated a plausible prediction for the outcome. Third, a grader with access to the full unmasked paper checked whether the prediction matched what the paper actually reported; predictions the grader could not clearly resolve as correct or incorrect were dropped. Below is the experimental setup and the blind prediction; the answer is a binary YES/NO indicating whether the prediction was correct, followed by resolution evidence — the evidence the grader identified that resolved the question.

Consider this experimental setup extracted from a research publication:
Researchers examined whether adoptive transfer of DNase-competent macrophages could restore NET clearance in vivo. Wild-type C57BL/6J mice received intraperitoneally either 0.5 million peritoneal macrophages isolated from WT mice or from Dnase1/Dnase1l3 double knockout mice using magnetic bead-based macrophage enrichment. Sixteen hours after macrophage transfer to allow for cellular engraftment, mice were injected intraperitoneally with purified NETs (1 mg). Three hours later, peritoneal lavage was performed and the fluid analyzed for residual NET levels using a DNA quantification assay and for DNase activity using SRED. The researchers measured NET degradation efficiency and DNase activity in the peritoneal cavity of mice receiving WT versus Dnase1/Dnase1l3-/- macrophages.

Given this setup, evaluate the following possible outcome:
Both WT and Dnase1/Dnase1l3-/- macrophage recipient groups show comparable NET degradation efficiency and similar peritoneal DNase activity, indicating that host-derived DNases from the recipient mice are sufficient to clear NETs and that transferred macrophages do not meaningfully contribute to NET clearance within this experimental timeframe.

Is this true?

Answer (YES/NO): NO